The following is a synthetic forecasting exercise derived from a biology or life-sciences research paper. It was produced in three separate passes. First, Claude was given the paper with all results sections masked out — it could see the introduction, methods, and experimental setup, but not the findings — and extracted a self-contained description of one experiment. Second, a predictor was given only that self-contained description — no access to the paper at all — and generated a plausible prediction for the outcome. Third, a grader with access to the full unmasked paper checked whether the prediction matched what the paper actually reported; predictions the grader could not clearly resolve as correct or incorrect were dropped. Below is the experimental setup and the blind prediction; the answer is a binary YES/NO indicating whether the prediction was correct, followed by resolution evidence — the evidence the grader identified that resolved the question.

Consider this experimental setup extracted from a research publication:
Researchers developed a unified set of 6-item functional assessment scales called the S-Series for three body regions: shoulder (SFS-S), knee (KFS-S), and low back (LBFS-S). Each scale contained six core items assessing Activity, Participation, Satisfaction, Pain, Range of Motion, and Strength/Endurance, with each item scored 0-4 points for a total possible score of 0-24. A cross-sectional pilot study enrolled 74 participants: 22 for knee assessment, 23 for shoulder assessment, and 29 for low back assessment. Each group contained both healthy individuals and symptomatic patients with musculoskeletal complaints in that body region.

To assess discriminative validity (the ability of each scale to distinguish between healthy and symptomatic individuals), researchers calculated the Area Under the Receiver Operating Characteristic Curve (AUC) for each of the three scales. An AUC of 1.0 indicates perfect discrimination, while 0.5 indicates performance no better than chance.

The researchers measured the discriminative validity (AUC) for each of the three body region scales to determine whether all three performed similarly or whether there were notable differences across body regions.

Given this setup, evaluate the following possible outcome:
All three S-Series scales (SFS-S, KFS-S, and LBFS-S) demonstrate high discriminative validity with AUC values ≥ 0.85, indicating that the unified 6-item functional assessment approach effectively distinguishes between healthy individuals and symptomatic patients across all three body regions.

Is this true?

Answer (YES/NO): NO